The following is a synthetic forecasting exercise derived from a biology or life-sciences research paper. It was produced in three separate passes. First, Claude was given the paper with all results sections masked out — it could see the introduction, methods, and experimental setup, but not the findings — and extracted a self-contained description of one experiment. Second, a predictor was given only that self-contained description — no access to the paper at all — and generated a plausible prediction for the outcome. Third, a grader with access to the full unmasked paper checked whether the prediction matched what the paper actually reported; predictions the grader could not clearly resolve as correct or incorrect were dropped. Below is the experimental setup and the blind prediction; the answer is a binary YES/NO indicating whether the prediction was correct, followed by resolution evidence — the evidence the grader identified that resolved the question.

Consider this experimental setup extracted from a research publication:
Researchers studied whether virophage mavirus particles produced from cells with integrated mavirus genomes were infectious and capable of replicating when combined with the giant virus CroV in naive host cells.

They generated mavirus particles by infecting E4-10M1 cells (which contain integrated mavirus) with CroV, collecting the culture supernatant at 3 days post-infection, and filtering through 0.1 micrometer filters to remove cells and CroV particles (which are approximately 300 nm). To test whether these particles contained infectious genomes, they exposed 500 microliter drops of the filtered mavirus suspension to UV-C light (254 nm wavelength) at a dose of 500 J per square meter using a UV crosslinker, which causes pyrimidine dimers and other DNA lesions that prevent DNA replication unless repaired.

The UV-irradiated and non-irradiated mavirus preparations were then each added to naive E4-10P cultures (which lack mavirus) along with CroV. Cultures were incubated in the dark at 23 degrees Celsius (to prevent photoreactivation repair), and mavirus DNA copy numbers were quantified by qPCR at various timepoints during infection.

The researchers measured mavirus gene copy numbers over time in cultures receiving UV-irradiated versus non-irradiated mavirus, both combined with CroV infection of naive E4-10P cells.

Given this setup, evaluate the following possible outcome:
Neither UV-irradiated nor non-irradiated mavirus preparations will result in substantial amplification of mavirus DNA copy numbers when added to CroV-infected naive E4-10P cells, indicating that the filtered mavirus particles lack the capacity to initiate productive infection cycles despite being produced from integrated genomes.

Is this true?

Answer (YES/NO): NO